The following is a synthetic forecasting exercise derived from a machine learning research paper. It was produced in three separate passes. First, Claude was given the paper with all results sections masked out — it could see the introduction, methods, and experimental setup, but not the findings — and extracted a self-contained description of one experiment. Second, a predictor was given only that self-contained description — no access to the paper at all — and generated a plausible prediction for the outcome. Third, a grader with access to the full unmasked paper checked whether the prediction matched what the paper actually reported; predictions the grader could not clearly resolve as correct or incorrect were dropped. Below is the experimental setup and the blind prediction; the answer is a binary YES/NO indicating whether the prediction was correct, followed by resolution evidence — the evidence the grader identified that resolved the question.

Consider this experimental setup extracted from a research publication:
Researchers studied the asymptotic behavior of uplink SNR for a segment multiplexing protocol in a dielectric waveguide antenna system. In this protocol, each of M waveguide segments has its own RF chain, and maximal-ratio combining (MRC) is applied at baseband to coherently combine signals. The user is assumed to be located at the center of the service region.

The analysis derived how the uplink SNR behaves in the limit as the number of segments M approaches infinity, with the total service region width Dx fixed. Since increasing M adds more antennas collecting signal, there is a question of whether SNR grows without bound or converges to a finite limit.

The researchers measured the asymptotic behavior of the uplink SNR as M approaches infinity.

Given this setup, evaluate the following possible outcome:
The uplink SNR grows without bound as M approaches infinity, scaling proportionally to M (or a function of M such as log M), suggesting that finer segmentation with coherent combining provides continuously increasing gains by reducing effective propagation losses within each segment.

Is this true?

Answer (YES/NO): NO